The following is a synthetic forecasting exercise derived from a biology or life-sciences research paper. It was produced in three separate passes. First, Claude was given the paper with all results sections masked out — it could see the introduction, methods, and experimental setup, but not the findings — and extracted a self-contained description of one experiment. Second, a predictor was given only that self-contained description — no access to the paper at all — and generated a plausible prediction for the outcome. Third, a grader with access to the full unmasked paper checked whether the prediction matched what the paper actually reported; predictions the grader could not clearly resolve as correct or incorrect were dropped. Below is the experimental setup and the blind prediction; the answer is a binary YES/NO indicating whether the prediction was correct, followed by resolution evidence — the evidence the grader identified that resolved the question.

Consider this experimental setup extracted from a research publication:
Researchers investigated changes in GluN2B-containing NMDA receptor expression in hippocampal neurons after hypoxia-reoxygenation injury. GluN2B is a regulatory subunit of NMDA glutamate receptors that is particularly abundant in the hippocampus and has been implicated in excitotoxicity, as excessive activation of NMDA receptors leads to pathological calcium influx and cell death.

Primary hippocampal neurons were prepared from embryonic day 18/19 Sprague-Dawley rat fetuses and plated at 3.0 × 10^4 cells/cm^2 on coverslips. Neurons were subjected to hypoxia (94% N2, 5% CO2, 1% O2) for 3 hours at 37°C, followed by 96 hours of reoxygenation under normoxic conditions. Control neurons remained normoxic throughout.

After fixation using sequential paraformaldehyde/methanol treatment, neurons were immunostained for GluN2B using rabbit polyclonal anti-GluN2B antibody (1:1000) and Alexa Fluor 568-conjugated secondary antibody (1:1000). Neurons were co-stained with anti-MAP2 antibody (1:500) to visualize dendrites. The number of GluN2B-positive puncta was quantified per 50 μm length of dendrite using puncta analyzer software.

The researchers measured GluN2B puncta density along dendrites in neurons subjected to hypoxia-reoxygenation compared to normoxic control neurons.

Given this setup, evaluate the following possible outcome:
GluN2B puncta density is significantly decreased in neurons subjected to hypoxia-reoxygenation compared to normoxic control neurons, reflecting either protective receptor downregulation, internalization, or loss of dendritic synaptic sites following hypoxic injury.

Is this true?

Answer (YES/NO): NO